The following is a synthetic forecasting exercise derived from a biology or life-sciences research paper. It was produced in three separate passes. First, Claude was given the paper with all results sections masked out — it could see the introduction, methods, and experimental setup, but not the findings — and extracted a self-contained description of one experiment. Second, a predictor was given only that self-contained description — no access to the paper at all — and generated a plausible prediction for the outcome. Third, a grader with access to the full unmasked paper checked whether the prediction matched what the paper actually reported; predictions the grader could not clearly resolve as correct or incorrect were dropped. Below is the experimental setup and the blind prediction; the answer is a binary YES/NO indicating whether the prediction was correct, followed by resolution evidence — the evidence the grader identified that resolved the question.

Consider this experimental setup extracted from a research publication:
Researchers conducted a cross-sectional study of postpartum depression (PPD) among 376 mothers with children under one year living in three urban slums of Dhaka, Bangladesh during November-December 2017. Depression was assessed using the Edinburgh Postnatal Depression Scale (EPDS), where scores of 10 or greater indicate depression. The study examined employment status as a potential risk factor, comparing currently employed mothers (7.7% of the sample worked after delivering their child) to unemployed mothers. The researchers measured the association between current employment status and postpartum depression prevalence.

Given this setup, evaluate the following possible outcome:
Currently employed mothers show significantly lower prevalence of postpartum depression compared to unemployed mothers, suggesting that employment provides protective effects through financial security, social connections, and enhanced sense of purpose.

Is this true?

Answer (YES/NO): NO